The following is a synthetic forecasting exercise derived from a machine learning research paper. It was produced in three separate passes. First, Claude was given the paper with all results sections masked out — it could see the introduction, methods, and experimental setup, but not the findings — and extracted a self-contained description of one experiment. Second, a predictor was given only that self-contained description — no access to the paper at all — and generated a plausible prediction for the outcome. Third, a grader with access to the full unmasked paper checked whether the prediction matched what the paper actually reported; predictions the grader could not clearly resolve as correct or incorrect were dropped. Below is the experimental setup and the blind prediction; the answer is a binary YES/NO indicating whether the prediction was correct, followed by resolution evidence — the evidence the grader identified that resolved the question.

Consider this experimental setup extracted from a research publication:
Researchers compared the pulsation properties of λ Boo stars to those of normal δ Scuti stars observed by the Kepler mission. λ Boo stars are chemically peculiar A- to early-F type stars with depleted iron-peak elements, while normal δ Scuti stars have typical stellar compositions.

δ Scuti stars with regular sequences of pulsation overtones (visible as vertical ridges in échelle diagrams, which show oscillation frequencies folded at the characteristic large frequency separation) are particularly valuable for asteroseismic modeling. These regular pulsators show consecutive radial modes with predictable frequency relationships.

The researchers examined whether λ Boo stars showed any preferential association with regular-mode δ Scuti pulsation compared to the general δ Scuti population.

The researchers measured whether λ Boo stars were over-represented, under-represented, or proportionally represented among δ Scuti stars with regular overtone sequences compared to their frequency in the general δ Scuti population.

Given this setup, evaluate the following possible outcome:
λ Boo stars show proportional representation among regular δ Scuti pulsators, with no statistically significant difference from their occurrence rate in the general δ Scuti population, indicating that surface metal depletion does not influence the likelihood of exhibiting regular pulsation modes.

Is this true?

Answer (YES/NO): NO